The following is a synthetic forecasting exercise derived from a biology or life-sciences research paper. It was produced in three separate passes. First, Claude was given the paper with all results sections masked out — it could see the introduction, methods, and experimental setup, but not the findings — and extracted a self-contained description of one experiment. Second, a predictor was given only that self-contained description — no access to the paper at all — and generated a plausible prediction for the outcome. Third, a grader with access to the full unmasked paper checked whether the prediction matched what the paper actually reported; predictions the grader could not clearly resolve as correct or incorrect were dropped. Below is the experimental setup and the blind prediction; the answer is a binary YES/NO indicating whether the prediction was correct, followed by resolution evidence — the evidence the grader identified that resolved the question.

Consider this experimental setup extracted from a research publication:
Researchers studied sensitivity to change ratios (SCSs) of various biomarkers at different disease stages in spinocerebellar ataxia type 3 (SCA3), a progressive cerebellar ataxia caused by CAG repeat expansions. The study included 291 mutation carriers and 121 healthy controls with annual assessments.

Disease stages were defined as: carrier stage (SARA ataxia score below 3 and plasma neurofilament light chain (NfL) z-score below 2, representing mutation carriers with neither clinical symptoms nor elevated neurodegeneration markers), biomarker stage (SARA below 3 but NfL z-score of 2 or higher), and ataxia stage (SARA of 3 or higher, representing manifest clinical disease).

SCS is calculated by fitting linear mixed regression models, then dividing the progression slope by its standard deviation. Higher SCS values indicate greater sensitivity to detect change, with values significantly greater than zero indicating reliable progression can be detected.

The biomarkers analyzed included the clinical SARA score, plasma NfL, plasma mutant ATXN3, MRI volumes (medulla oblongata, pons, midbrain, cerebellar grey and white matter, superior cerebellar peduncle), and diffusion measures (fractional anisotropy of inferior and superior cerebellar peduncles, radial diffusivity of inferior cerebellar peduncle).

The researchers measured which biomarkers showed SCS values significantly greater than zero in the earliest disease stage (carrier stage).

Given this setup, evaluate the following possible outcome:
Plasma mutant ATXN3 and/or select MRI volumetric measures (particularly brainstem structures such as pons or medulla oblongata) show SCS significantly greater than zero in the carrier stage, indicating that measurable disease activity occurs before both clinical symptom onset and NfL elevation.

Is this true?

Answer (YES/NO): NO